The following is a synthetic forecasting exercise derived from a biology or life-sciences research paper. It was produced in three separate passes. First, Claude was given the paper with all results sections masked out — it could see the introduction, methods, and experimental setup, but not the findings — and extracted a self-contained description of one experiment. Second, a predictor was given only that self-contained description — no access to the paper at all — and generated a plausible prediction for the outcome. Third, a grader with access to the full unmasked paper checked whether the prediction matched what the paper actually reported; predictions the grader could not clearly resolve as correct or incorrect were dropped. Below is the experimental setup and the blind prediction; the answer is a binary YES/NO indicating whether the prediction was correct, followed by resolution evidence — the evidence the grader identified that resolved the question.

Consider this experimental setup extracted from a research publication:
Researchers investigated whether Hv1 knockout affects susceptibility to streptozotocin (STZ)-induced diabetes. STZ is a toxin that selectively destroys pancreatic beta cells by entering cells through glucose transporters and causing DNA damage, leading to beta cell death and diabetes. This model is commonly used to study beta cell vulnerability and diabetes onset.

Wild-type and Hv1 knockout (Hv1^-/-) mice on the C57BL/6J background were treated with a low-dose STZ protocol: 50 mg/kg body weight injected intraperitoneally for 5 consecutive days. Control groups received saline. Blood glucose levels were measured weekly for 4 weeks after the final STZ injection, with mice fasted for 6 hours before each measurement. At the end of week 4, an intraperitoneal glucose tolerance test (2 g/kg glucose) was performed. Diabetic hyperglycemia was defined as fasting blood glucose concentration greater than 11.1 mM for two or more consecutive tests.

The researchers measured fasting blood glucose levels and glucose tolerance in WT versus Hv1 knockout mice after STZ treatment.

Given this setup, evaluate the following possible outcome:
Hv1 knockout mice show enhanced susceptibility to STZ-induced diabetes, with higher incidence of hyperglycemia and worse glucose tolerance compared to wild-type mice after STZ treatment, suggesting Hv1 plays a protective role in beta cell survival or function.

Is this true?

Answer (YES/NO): YES